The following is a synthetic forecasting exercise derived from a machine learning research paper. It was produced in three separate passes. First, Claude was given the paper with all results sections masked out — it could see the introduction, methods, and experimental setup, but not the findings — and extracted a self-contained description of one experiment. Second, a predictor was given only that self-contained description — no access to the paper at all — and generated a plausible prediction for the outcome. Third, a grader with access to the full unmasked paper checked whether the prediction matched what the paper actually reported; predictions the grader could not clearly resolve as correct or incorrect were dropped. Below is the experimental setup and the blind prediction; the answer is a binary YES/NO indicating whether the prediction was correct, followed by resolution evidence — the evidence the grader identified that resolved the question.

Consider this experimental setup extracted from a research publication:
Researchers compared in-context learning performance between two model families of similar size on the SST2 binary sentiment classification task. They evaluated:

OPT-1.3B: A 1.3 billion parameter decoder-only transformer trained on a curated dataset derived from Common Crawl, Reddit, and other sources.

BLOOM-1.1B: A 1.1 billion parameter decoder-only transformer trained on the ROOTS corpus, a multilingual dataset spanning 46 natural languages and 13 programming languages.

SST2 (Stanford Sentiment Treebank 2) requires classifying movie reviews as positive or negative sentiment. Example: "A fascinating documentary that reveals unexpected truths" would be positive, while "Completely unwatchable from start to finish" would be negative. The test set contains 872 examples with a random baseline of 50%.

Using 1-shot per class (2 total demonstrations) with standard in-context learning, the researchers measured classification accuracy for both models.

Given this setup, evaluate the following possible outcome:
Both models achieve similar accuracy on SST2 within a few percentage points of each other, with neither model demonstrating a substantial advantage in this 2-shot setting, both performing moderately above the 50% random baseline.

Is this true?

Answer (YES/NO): NO